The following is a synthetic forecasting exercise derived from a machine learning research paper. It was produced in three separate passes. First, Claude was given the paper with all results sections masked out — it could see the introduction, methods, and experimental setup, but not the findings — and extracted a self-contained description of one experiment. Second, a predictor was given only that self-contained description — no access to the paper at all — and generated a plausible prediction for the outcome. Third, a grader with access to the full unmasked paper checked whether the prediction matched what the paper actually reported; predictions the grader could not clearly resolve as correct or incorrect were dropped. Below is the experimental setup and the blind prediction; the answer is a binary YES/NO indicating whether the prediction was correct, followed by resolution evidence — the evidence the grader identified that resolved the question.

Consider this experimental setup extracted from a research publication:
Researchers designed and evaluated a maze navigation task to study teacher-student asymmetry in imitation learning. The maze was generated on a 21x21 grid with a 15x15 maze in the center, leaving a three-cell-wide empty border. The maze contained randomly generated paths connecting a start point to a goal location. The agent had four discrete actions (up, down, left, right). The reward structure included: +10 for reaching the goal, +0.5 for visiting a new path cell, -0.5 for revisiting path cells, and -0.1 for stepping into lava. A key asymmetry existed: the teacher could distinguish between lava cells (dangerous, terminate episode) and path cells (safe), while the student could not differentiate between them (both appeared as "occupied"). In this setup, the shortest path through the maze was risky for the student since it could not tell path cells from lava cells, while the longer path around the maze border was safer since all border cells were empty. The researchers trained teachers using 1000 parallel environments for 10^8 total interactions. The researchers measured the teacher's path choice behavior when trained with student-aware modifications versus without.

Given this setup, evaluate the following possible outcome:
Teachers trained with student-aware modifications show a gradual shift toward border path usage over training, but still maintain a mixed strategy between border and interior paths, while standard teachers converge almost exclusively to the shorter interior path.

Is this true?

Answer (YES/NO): NO